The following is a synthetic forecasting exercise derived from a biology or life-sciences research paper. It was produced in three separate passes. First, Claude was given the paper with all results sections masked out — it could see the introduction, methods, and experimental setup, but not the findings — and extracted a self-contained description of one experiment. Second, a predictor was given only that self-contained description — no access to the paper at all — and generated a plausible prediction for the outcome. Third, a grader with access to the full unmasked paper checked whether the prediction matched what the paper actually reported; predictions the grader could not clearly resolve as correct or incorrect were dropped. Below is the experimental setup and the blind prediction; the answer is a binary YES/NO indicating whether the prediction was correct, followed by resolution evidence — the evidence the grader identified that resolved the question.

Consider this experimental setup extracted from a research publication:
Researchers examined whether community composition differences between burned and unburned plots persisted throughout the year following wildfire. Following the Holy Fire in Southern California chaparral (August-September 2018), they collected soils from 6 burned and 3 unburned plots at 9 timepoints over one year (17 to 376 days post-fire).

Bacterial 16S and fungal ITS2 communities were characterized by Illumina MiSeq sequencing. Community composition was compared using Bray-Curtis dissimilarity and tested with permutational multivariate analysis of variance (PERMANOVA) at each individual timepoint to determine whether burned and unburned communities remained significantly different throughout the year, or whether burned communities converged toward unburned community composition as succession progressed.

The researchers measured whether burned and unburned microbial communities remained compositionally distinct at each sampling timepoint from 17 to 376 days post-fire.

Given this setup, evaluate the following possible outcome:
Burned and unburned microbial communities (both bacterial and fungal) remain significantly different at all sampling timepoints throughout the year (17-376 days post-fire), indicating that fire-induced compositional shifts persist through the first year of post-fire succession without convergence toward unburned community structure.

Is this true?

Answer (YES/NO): YES